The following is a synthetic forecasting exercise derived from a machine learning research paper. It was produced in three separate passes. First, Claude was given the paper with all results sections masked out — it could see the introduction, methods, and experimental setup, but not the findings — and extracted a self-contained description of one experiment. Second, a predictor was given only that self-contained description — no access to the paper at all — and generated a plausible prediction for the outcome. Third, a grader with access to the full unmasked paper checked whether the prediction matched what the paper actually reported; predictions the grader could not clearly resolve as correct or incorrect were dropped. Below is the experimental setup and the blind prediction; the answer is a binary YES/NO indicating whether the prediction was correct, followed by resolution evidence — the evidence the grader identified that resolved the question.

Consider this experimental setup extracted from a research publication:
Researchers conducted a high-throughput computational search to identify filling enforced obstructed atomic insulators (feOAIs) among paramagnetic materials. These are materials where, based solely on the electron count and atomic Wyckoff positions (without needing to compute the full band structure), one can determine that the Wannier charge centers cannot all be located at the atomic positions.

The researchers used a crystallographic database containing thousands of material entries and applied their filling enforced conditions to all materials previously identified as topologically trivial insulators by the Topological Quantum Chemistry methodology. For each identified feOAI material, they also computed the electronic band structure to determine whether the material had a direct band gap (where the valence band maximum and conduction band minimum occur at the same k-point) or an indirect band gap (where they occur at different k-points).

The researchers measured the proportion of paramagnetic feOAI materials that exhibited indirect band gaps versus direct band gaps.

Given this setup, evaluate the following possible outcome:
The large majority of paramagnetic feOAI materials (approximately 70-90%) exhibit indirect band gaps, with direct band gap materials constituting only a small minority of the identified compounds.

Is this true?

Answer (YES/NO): YES